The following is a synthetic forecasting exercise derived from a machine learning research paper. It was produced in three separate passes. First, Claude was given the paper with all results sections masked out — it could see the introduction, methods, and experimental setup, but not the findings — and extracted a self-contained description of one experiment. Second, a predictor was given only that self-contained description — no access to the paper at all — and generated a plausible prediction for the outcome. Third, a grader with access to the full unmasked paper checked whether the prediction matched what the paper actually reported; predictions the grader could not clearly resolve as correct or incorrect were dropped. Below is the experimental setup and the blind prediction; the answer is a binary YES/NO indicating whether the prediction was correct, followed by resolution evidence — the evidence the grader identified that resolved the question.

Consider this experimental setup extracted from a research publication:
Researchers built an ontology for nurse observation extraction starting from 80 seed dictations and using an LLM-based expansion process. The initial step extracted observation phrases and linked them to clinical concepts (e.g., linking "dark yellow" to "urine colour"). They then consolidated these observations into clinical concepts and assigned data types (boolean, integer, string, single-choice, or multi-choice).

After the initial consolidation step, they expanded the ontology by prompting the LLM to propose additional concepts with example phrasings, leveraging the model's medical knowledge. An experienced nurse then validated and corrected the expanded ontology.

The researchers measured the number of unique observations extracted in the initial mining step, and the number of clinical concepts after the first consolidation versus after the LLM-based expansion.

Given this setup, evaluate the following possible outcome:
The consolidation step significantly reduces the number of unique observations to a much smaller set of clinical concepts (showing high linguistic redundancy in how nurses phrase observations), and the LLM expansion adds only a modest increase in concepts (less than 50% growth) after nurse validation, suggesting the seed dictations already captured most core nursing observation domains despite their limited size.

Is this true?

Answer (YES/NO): NO